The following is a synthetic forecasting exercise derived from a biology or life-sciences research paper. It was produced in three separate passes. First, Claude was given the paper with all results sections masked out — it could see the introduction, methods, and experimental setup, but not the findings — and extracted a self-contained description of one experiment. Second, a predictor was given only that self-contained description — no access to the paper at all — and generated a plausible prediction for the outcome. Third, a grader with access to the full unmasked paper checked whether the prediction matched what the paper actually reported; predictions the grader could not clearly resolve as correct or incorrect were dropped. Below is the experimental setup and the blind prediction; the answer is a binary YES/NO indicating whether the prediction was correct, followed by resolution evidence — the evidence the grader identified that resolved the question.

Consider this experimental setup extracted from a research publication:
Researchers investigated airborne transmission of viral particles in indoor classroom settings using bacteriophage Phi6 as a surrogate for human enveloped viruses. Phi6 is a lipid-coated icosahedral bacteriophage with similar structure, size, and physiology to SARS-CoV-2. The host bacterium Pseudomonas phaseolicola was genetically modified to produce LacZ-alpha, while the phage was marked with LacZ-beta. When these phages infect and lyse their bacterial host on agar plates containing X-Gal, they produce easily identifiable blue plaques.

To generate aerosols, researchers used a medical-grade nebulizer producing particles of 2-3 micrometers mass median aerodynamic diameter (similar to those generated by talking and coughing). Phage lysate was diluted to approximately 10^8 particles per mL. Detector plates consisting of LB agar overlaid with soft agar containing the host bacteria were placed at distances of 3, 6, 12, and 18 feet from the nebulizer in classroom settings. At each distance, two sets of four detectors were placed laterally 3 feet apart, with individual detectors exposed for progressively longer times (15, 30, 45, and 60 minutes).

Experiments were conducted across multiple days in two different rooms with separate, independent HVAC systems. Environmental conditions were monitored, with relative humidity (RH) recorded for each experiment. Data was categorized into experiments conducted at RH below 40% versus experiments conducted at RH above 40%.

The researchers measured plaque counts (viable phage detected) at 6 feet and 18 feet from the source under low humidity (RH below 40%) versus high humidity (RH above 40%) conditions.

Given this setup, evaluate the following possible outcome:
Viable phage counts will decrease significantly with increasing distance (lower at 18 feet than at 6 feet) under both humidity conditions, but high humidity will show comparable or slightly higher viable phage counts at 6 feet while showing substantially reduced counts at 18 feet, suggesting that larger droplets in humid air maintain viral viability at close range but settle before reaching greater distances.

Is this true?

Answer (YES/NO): NO